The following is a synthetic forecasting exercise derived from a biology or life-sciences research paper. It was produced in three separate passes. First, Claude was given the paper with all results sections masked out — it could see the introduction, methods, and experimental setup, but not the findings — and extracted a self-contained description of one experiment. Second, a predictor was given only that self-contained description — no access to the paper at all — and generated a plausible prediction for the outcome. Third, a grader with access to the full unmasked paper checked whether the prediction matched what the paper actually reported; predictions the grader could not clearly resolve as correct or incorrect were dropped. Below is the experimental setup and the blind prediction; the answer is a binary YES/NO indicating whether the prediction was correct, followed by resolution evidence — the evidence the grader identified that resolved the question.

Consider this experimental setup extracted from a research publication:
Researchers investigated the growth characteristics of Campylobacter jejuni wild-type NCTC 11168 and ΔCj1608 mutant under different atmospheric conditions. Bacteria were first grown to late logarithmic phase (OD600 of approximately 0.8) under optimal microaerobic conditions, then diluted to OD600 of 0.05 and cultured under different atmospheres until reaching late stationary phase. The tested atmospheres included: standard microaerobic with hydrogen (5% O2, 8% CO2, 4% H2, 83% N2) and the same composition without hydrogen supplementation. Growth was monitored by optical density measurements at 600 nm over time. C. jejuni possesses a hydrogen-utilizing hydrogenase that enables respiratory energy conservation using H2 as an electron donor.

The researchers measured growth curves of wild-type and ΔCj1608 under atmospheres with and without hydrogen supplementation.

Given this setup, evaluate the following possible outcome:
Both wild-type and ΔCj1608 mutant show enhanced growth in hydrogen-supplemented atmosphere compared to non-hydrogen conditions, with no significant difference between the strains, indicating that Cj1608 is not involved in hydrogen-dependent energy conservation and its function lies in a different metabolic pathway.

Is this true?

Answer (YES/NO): NO